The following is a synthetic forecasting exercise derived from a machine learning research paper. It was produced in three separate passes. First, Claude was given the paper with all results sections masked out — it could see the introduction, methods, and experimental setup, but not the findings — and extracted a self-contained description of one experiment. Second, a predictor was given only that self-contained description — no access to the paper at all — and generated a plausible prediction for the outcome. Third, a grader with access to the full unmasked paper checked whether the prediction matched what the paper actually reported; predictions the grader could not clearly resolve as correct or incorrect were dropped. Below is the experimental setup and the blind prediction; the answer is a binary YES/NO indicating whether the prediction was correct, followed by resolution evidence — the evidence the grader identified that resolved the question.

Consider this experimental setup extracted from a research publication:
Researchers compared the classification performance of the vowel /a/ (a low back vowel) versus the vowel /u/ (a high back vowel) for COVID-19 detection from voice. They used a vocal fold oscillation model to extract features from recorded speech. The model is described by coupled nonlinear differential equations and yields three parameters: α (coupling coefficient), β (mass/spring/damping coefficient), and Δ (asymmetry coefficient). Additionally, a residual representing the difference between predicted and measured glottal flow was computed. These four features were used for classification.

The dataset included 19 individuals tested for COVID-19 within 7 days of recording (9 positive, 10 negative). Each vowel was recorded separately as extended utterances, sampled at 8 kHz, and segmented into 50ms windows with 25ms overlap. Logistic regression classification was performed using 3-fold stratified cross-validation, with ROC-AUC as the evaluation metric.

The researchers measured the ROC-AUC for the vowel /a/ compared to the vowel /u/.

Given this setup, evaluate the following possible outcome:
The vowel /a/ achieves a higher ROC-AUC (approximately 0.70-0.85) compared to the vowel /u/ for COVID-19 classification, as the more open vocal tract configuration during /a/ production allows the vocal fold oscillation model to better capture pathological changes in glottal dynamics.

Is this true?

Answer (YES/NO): NO